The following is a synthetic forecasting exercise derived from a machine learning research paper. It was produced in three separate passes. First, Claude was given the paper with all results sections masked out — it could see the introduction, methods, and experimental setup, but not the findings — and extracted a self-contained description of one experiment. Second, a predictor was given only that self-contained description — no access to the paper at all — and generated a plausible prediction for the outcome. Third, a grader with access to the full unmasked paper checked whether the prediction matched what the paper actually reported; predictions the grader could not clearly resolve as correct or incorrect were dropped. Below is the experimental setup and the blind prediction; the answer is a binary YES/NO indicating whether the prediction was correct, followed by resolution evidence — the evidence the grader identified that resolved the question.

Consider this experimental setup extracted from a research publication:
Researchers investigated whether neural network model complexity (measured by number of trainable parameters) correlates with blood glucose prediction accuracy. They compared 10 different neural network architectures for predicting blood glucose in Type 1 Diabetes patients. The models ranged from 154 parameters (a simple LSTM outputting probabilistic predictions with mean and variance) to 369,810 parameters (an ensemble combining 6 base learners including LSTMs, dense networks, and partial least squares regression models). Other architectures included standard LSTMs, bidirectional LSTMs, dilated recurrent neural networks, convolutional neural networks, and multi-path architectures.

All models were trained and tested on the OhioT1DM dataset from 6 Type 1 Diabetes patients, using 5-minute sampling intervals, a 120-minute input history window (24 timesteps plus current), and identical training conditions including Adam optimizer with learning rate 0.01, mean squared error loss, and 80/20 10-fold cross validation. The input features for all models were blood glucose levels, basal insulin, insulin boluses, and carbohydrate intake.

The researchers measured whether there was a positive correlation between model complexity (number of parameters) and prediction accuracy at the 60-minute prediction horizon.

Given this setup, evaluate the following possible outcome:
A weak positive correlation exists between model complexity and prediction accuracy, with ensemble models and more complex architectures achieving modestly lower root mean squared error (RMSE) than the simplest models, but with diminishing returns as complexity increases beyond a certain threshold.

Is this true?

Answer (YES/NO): NO